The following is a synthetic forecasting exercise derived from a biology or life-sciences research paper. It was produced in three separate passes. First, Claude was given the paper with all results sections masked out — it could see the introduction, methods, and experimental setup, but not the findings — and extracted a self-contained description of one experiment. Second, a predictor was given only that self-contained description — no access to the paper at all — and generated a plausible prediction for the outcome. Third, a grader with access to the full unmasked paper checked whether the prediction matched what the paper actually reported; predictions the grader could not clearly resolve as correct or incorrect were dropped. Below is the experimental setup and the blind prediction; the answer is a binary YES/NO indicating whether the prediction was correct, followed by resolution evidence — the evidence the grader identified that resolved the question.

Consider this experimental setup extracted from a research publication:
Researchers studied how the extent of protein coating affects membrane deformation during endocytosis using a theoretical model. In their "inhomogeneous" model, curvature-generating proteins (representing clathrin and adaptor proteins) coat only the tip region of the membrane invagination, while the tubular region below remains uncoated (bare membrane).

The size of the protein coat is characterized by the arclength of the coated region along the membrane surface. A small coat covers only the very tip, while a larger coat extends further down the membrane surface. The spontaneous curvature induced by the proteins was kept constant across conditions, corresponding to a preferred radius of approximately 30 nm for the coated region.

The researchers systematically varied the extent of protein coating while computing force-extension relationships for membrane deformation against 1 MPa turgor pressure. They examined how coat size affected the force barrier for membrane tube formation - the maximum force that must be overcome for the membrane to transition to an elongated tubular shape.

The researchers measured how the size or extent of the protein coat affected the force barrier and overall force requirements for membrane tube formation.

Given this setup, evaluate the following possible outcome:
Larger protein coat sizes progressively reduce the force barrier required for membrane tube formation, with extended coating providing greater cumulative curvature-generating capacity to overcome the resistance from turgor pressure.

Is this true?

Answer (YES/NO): NO